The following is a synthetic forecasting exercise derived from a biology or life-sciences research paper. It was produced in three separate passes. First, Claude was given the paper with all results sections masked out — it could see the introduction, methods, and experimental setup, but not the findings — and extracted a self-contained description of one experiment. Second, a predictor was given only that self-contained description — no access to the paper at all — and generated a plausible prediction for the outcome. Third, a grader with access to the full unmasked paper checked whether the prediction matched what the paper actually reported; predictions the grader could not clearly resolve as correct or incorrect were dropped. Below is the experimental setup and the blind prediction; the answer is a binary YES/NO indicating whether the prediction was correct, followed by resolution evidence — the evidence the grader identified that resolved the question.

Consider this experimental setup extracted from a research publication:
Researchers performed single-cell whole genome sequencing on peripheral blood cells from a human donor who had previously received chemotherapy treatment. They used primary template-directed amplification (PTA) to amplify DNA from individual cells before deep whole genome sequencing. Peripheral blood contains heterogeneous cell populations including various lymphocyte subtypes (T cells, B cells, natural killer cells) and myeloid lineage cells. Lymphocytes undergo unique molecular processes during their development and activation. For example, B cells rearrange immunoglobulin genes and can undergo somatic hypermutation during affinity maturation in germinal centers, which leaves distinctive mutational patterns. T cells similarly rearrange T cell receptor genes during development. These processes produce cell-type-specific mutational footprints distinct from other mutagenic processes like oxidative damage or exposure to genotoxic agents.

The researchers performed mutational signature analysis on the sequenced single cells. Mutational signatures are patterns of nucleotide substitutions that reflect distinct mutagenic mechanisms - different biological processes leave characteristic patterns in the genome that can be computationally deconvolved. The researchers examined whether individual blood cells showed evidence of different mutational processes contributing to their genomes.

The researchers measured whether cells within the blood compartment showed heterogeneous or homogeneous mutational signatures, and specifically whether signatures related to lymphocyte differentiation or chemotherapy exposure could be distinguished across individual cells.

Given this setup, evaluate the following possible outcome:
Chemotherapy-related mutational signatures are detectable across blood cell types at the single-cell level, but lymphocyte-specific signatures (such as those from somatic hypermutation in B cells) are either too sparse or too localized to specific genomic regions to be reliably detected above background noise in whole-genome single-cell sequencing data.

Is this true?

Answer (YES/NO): NO